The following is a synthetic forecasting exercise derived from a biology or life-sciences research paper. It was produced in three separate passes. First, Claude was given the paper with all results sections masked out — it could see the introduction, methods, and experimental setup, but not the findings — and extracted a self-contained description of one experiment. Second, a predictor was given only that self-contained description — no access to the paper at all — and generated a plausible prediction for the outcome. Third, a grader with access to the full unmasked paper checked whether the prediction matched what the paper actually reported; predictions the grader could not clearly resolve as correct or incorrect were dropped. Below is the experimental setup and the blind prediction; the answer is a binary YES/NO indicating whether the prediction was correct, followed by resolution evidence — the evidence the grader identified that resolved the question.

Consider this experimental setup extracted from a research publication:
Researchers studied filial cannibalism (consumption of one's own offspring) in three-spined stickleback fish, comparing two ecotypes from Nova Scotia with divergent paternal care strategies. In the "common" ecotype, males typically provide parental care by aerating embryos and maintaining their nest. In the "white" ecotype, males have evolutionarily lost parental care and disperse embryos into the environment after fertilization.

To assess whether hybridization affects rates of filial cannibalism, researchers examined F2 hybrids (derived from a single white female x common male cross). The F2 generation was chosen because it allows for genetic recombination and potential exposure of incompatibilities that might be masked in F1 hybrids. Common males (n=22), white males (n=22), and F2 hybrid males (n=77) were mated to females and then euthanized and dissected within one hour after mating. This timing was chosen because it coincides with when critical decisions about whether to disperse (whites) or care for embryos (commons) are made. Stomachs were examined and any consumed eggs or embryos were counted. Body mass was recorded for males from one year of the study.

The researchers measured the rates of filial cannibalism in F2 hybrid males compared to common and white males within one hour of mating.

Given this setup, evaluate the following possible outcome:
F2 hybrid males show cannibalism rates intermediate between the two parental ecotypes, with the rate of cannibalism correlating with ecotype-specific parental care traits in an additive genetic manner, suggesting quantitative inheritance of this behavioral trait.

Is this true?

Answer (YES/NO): NO